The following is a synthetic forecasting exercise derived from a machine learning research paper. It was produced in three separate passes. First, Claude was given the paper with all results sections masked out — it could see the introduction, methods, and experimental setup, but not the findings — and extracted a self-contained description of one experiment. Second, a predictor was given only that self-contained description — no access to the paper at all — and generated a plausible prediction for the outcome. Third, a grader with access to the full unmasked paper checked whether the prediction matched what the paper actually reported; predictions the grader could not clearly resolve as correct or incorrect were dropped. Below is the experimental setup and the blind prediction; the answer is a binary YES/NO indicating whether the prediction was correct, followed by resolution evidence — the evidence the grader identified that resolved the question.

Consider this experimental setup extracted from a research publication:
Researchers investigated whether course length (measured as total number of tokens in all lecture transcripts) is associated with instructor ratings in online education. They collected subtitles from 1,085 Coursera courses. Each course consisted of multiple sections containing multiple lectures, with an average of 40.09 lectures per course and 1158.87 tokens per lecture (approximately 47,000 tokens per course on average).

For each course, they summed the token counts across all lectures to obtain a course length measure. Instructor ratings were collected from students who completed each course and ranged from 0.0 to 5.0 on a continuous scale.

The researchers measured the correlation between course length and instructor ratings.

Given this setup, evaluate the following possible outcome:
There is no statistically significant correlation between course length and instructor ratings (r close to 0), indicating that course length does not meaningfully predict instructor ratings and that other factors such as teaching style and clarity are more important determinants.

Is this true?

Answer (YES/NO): NO